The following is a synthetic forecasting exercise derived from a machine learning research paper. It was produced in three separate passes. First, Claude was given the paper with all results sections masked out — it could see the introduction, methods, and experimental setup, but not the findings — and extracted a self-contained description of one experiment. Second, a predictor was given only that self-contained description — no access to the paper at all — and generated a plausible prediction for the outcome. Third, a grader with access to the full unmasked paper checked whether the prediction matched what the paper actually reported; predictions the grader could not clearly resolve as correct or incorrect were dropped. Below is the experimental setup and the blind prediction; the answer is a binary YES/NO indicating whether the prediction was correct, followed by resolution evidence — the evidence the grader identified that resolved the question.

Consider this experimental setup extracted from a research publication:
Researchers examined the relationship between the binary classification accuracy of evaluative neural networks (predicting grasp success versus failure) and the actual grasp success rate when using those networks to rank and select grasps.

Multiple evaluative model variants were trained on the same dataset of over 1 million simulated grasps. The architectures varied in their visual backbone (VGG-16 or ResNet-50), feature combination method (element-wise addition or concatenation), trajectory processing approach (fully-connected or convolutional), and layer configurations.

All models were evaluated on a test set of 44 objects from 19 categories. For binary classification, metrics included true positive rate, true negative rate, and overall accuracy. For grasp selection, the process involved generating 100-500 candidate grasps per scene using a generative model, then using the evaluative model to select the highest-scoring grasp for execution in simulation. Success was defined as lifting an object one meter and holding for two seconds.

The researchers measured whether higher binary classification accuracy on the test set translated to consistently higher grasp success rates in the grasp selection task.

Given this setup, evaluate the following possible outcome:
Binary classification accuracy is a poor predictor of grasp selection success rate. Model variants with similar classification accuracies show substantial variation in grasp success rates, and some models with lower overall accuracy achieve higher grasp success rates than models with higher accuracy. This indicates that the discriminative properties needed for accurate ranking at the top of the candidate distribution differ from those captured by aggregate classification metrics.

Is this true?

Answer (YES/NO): YES